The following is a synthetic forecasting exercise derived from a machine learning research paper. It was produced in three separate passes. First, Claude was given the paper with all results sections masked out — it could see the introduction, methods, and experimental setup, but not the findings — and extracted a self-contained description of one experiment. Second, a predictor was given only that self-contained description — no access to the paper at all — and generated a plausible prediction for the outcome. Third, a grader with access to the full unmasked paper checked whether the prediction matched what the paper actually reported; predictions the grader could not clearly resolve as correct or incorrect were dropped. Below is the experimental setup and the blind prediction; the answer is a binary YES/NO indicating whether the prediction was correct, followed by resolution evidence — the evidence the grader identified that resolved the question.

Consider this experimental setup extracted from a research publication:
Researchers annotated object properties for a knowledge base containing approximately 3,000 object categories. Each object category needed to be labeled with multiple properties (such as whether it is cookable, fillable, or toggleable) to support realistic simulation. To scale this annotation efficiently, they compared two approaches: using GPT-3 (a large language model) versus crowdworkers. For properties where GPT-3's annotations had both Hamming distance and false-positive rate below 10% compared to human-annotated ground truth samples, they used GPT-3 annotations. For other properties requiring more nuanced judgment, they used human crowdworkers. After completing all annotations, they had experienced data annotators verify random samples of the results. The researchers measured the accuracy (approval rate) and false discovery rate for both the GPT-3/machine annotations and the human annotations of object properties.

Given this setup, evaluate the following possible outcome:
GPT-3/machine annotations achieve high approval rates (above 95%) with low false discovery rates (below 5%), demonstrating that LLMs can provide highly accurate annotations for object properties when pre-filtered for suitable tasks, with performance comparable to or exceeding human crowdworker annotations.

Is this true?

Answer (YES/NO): YES